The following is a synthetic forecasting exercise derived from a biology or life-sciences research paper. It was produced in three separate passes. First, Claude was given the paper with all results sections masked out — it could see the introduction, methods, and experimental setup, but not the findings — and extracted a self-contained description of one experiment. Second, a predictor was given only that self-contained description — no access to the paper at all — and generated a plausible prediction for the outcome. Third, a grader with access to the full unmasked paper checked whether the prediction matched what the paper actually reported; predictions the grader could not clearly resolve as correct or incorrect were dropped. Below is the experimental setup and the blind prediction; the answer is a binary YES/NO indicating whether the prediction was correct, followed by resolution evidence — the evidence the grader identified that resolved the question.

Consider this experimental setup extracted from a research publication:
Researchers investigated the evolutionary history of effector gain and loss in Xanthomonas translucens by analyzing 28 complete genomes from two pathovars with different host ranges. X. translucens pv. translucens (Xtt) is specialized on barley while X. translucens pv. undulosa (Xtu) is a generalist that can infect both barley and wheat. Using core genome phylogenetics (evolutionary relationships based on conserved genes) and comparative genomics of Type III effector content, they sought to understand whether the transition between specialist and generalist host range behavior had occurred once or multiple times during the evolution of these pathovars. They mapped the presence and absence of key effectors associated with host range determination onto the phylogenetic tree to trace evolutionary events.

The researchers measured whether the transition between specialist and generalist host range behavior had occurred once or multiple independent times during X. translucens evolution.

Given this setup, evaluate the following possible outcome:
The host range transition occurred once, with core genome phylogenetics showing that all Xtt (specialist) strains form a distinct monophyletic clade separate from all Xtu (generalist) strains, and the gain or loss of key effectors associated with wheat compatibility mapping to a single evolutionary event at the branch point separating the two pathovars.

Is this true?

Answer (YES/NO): YES